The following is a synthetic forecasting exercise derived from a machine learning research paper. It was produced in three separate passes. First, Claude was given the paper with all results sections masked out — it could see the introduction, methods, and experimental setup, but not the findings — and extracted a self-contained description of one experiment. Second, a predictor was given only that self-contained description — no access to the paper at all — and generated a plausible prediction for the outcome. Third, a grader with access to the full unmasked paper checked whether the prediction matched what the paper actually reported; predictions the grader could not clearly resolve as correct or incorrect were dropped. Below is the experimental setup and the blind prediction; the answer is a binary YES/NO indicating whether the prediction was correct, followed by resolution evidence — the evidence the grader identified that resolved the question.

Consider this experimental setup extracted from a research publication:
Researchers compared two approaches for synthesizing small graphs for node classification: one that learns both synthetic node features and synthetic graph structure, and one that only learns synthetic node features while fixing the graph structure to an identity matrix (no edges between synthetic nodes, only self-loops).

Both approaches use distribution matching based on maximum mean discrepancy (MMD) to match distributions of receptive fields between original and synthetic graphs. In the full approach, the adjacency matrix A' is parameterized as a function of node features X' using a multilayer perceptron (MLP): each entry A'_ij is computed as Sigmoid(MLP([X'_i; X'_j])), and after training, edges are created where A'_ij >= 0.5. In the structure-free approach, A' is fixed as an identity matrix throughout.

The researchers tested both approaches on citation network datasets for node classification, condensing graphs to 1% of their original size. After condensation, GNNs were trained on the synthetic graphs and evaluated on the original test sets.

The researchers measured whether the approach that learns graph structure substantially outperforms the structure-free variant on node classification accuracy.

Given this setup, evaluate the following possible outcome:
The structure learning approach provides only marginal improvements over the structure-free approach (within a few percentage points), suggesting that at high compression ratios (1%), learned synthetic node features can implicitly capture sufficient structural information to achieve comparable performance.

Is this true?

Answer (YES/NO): NO